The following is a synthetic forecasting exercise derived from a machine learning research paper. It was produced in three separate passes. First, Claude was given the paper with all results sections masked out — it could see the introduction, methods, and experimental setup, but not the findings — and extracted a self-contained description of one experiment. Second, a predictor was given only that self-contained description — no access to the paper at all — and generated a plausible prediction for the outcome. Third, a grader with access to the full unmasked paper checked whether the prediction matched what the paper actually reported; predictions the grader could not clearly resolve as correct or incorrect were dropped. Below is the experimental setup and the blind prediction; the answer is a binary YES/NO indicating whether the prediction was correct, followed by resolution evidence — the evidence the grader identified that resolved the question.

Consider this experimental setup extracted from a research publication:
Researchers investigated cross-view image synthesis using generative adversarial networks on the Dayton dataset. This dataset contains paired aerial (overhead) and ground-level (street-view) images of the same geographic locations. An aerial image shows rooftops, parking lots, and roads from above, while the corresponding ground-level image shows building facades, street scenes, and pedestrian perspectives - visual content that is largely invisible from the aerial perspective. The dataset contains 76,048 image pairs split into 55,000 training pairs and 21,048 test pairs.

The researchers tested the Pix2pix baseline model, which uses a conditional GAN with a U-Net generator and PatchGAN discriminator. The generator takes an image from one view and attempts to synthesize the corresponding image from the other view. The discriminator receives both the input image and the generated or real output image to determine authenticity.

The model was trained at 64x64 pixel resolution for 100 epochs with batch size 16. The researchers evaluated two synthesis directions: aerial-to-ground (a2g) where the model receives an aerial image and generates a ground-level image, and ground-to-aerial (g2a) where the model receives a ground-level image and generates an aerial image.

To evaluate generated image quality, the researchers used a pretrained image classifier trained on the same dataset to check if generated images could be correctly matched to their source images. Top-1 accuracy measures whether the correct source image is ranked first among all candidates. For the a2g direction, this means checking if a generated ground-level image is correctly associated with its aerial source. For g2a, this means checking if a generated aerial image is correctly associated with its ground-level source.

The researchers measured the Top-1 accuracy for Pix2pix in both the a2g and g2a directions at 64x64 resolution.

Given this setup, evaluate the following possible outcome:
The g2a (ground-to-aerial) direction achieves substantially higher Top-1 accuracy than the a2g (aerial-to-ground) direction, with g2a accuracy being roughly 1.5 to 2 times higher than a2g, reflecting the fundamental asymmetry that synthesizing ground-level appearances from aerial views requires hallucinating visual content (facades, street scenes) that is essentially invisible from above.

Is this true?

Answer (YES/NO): NO